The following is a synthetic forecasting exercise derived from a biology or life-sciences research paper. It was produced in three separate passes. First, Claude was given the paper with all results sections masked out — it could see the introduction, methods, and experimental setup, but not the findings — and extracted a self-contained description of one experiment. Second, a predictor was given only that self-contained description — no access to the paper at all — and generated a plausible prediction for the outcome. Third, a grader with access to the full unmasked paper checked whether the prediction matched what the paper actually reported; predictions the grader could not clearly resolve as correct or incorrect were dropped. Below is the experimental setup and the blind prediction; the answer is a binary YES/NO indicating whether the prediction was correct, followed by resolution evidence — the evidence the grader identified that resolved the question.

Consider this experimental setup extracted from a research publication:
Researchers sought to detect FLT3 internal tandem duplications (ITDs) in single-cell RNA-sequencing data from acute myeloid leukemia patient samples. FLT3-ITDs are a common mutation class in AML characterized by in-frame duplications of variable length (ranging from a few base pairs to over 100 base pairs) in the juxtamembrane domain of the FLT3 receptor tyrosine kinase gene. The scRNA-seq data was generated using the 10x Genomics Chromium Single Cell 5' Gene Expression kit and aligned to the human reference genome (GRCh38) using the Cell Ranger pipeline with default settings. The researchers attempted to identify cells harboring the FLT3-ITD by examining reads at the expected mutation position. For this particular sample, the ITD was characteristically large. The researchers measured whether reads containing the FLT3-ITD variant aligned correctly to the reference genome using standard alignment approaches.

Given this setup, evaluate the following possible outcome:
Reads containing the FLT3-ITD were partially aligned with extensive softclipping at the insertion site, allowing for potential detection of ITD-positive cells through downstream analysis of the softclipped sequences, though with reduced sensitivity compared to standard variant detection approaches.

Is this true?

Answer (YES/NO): NO